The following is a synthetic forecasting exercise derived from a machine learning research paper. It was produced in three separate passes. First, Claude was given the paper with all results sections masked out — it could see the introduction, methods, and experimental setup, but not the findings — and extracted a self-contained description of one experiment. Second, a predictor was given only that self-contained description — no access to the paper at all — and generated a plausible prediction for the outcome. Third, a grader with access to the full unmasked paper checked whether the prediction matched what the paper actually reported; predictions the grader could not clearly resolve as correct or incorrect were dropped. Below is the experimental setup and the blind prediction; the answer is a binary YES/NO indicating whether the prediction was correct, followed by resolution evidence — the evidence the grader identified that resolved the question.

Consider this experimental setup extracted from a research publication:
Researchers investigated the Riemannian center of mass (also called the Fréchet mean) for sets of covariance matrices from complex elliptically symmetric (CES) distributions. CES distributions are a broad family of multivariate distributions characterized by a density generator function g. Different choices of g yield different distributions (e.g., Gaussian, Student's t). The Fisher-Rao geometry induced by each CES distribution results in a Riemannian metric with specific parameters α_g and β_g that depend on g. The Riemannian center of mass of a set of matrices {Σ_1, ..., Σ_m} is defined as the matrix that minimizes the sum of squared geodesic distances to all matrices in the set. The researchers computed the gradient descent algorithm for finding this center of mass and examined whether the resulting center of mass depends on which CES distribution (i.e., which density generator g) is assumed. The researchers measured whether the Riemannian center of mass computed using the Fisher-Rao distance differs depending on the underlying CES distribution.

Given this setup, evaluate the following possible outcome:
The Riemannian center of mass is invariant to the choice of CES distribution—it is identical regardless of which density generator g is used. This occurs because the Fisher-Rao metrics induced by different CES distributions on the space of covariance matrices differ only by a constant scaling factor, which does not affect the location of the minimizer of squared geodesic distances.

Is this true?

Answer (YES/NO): NO